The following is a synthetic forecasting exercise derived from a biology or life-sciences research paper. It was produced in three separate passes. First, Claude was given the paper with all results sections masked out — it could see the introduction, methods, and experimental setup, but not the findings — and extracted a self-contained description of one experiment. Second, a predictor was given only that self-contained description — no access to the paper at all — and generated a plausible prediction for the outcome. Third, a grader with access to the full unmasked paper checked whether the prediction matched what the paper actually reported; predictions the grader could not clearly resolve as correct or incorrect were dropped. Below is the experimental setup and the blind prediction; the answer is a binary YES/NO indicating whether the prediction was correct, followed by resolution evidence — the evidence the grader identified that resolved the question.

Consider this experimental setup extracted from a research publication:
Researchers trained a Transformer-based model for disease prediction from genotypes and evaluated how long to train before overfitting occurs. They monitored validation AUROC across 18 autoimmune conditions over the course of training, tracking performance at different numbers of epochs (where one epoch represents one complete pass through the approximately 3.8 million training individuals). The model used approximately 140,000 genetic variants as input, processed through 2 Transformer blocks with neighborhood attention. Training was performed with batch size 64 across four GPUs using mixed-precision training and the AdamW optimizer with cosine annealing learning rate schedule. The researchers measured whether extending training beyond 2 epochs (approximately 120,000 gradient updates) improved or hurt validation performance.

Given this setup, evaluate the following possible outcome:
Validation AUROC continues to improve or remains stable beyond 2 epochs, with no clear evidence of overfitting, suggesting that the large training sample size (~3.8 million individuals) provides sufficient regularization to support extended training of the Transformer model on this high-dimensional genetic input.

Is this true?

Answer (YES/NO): NO